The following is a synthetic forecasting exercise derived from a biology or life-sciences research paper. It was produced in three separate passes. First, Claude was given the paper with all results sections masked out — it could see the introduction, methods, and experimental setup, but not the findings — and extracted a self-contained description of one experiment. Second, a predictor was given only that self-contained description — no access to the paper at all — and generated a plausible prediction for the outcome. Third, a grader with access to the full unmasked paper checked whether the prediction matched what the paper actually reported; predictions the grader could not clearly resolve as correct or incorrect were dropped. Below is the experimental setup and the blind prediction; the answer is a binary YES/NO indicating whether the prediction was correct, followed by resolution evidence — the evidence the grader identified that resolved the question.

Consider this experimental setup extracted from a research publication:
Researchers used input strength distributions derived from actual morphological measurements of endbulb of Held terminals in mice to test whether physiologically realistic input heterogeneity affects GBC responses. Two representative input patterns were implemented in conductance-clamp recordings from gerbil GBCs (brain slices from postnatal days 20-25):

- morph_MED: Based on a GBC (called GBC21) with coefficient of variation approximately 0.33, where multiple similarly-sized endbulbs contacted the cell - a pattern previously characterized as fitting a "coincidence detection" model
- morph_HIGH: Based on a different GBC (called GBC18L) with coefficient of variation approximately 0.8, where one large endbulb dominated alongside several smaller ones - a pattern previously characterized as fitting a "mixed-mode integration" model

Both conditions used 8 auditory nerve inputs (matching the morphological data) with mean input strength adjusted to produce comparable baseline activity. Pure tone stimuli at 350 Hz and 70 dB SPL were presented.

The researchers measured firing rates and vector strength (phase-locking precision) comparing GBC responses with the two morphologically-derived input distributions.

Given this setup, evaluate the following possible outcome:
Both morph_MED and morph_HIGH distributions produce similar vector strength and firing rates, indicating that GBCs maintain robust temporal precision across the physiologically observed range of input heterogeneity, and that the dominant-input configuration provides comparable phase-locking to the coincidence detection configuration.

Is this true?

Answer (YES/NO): NO